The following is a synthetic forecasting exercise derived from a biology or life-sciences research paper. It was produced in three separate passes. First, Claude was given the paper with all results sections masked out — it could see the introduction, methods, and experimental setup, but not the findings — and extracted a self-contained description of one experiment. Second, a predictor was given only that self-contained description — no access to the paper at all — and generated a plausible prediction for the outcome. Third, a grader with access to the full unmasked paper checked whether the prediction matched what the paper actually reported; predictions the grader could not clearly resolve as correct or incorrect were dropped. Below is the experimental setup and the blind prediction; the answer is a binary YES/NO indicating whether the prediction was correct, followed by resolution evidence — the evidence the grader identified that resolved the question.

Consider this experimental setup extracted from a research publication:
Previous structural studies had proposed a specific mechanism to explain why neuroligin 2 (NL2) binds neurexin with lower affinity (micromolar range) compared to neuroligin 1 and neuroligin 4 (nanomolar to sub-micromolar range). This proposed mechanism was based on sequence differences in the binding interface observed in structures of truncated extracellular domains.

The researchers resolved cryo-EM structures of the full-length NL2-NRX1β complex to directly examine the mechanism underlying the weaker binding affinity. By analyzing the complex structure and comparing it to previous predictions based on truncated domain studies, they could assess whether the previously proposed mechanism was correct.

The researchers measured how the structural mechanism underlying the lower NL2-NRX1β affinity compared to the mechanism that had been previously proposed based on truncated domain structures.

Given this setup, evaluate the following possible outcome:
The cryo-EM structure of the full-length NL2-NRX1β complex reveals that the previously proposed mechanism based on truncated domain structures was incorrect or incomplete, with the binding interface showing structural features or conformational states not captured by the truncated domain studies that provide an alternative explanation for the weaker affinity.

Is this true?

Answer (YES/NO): YES